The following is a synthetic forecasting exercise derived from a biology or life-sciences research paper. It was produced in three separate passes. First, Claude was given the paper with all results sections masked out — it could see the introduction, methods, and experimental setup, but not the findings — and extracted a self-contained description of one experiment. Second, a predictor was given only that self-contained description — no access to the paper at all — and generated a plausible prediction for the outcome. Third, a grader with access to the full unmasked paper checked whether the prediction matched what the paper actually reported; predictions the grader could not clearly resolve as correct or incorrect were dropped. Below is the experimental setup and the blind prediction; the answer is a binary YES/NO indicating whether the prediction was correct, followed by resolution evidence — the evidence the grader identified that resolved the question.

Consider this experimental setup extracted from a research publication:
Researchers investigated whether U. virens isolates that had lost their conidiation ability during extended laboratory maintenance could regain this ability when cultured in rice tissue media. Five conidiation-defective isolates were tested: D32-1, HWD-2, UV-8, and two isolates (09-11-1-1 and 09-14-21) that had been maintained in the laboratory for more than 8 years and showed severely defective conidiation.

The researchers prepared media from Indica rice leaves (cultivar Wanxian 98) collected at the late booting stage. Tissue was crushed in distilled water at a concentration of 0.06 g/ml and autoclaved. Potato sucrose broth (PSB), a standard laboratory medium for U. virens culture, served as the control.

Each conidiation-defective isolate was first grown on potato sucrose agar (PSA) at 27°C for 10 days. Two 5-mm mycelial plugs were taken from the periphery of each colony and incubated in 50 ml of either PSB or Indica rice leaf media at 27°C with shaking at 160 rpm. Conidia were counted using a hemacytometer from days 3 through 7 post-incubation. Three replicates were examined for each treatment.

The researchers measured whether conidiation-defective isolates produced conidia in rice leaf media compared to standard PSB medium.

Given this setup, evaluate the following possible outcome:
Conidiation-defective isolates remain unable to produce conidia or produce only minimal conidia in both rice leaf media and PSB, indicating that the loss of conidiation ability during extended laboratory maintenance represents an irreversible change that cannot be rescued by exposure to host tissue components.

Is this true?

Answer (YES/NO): NO